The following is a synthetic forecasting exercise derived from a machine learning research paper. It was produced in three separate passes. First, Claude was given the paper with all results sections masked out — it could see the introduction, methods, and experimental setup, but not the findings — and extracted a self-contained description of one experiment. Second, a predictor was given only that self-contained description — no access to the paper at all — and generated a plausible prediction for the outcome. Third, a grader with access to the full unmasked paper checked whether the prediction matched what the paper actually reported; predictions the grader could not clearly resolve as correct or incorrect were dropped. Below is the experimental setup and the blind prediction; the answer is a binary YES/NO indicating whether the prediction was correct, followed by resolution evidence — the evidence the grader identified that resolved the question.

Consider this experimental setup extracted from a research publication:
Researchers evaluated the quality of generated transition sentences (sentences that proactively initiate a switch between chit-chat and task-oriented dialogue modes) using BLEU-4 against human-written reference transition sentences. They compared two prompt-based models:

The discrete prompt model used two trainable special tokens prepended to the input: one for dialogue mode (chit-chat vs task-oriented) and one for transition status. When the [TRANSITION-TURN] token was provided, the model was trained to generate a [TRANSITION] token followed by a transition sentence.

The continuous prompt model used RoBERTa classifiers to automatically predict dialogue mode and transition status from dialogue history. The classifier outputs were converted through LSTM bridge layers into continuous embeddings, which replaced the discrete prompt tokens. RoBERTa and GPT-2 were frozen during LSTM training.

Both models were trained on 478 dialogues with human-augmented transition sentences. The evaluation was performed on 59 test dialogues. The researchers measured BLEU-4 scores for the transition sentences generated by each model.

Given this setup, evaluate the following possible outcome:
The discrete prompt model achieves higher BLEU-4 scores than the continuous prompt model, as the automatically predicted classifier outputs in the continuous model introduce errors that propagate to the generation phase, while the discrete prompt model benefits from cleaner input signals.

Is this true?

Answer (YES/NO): YES